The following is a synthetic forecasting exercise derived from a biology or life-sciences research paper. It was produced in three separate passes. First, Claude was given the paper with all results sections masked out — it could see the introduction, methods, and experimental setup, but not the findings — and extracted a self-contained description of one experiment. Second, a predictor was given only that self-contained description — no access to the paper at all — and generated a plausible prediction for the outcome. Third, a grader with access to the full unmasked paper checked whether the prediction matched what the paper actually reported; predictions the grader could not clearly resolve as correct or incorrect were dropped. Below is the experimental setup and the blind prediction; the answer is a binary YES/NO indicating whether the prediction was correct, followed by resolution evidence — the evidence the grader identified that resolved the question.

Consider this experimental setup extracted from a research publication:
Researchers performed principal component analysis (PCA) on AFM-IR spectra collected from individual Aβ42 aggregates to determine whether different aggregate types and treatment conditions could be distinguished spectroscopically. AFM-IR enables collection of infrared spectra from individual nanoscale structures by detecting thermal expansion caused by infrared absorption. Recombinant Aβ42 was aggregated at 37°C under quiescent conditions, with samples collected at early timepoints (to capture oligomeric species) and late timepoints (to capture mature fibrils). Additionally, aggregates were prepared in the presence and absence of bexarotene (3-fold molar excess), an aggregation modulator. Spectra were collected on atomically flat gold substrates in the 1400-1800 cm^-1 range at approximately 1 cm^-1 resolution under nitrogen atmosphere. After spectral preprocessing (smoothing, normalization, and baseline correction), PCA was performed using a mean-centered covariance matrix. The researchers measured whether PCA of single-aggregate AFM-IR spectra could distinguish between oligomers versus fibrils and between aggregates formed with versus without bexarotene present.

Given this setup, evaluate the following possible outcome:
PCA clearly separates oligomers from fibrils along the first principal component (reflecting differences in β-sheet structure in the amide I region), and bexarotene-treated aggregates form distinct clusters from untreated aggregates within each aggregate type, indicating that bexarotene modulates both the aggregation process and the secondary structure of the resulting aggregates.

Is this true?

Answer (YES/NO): NO